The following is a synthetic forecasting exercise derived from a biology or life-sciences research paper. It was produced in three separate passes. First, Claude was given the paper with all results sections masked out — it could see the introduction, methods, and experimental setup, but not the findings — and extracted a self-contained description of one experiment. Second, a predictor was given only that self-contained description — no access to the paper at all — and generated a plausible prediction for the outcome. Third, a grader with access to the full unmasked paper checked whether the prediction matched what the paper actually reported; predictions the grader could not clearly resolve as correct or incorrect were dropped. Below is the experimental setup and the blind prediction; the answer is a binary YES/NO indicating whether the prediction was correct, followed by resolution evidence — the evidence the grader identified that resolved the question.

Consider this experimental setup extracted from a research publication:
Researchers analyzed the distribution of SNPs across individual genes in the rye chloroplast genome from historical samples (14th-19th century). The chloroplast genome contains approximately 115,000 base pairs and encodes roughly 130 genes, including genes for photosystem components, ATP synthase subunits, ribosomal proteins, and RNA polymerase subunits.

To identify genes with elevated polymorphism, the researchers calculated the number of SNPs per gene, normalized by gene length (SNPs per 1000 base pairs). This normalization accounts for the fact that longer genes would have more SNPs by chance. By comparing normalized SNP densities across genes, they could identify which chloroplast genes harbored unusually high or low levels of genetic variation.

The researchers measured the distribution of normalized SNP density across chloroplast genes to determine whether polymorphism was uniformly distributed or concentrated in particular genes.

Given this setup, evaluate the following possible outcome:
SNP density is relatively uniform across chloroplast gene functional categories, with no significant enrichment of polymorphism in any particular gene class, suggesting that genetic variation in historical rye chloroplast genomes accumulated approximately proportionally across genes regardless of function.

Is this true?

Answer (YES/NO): NO